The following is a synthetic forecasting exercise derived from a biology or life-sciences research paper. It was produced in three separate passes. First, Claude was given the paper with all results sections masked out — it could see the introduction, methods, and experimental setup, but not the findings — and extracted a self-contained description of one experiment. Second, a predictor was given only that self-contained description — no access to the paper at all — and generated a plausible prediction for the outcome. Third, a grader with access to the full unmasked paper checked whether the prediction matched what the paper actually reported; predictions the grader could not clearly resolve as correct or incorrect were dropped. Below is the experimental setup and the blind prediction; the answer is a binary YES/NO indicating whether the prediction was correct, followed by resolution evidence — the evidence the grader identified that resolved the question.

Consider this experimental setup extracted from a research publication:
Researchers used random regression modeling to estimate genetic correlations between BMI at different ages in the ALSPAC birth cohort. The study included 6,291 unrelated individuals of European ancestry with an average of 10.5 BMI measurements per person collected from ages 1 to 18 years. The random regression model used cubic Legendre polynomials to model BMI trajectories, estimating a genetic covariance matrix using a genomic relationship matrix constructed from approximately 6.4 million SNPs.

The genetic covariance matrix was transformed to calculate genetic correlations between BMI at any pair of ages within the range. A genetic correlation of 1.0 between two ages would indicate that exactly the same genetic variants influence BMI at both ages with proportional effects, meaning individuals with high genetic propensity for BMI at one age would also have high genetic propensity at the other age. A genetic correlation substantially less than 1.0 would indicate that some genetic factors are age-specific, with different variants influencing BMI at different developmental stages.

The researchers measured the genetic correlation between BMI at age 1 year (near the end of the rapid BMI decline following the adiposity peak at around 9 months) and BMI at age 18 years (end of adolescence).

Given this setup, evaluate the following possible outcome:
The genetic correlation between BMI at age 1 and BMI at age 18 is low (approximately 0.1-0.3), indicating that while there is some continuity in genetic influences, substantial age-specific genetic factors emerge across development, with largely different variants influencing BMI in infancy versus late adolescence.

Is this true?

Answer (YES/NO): NO